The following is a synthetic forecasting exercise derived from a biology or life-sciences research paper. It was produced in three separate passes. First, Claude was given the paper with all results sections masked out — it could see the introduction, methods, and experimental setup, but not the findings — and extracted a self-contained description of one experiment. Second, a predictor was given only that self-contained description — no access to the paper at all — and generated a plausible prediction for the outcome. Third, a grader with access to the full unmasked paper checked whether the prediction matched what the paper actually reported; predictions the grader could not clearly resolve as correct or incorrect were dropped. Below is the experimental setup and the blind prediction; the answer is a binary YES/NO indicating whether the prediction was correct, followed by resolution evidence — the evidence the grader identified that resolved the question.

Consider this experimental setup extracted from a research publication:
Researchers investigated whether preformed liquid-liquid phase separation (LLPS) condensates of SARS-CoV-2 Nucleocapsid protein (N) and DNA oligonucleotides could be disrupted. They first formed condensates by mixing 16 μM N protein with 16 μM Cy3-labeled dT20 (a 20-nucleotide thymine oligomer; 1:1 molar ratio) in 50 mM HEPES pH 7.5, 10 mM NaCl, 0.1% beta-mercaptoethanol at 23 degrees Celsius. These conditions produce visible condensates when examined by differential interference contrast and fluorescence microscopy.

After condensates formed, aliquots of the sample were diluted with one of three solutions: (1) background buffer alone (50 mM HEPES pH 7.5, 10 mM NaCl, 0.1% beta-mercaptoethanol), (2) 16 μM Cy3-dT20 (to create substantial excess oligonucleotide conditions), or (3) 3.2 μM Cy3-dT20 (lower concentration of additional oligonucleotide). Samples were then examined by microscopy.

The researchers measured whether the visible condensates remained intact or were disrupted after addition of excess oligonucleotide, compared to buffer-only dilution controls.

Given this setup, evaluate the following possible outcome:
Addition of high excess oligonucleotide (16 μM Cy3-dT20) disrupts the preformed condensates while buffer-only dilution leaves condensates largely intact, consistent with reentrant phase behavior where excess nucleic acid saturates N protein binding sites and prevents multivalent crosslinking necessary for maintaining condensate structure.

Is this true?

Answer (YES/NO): YES